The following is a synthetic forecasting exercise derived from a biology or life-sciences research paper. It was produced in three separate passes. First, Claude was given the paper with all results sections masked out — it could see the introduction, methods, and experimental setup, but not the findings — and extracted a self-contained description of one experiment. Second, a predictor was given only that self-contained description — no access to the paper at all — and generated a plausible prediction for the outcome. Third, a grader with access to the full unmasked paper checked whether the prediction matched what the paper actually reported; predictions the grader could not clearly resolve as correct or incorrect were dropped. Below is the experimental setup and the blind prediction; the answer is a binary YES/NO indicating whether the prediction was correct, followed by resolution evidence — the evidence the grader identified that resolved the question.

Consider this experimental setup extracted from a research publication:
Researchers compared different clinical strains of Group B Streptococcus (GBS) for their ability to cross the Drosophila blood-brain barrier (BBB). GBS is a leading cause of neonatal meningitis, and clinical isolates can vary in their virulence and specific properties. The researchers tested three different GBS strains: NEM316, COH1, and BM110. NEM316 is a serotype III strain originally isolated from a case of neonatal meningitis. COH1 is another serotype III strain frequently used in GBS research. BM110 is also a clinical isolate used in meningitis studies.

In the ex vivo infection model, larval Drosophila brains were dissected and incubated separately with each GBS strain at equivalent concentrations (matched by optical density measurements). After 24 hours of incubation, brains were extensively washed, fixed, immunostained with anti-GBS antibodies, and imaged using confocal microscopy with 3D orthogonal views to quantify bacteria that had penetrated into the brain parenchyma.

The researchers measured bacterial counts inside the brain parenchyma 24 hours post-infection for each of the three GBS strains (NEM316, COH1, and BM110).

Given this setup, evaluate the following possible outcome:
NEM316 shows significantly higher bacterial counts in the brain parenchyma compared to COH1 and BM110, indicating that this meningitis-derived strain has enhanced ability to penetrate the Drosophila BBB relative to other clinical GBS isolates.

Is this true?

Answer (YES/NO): YES